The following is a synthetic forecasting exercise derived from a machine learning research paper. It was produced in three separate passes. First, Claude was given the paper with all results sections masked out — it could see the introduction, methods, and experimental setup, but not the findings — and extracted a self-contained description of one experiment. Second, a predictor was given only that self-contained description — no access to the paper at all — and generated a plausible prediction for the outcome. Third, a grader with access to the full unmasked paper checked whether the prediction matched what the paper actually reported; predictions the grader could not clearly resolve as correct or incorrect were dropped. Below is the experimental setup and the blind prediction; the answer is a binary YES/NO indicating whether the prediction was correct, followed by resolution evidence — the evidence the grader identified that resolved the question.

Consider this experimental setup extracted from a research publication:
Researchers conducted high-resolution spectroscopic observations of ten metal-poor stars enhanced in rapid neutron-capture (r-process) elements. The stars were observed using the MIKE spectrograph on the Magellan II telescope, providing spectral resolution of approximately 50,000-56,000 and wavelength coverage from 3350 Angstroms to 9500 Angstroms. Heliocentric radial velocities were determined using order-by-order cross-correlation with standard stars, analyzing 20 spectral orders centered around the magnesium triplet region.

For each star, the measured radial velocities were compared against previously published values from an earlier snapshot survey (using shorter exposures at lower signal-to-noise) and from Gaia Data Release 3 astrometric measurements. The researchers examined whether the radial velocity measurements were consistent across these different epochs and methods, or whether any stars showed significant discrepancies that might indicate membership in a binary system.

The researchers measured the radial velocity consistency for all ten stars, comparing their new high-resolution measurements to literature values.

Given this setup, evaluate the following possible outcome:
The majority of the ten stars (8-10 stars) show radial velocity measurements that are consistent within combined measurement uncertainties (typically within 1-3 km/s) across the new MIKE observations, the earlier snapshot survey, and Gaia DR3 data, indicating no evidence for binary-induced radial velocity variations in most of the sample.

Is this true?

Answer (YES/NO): YES